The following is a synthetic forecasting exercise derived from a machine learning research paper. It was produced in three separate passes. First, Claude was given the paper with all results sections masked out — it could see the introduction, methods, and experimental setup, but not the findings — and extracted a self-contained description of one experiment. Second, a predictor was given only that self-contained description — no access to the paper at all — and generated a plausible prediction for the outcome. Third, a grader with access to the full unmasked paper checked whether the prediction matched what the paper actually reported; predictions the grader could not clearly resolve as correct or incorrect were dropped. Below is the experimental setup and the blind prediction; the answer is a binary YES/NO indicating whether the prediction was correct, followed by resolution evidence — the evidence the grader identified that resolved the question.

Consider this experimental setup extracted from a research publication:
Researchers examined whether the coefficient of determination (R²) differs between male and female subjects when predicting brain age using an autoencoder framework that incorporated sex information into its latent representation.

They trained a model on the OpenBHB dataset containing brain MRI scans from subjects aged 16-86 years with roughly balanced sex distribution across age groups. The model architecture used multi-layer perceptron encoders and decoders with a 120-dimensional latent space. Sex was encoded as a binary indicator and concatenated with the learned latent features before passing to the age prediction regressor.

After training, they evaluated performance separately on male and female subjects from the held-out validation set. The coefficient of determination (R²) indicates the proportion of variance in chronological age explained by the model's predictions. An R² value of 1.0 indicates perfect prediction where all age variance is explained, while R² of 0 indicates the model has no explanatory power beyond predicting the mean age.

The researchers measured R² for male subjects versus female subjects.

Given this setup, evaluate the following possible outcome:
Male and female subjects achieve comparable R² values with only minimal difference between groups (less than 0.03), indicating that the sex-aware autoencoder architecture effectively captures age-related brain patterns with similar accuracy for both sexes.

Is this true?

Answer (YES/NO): YES